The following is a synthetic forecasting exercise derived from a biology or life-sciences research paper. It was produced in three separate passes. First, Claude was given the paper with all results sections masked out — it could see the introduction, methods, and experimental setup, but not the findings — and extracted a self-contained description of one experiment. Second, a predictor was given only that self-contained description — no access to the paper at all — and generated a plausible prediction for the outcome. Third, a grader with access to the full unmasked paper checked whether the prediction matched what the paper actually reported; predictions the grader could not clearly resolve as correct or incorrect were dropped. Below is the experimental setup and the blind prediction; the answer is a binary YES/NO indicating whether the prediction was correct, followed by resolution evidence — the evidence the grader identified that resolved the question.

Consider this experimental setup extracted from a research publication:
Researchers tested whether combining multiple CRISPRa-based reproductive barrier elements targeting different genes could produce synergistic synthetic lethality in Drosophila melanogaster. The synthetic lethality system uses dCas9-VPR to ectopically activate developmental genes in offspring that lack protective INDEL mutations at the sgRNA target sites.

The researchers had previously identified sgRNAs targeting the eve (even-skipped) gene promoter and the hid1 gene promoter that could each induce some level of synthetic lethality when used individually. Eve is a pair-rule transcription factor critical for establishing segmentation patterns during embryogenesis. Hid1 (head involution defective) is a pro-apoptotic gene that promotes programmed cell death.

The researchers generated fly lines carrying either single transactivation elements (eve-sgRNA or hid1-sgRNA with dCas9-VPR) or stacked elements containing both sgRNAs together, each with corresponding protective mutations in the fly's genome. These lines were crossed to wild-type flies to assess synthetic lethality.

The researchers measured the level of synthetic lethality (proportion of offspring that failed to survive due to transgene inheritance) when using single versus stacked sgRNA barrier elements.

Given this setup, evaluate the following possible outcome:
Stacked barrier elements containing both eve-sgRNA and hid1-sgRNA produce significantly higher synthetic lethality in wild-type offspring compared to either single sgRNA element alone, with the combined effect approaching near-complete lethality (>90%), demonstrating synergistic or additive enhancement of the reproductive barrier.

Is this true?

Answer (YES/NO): NO